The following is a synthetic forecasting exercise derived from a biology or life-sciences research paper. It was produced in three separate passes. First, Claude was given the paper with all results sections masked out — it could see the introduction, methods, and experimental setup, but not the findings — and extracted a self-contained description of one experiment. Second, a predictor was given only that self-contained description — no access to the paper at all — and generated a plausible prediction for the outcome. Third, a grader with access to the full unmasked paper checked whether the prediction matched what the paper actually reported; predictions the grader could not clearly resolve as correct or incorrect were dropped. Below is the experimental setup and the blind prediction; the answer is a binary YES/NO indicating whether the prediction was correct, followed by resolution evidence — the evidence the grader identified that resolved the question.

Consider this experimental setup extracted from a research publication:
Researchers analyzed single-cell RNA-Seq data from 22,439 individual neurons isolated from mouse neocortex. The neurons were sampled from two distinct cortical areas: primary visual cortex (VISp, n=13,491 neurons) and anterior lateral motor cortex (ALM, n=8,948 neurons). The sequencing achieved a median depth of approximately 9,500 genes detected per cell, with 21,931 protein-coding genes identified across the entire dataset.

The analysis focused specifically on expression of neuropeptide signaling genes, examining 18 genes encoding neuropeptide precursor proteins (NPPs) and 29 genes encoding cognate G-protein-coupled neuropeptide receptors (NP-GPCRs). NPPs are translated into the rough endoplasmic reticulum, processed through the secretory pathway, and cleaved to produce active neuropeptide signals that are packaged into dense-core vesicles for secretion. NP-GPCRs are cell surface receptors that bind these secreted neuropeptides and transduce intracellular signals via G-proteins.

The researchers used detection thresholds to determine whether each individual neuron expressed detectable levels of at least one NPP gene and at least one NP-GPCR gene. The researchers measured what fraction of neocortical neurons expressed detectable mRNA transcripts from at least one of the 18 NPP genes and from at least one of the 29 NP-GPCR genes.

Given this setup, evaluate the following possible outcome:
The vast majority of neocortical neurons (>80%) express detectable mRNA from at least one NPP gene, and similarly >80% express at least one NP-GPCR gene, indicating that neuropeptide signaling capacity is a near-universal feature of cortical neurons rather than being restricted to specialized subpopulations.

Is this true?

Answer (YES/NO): YES